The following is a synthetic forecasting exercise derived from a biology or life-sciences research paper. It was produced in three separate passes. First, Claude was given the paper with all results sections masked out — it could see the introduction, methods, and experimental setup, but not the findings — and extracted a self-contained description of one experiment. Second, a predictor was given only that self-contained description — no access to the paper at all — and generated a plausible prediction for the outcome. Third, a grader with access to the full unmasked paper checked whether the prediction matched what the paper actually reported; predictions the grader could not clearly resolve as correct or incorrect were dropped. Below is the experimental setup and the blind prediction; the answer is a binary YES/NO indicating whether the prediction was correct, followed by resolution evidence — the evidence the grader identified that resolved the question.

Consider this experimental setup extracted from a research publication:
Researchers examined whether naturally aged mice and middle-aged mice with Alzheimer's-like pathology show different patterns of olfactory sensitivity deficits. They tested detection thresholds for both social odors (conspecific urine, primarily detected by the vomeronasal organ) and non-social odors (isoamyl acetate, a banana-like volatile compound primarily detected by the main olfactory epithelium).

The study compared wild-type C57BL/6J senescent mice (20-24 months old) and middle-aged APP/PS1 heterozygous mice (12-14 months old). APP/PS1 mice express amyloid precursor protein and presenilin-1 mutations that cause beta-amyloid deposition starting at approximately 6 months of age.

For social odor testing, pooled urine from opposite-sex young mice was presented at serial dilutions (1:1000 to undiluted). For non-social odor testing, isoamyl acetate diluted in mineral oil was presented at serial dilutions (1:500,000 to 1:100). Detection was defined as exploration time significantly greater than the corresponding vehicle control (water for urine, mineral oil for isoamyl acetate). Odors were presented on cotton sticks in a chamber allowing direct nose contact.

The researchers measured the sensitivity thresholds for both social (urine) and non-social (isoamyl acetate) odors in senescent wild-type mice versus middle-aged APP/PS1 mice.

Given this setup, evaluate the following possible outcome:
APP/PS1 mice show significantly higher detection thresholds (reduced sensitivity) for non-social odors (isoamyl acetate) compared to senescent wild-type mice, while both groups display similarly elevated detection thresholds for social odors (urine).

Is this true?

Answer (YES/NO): NO